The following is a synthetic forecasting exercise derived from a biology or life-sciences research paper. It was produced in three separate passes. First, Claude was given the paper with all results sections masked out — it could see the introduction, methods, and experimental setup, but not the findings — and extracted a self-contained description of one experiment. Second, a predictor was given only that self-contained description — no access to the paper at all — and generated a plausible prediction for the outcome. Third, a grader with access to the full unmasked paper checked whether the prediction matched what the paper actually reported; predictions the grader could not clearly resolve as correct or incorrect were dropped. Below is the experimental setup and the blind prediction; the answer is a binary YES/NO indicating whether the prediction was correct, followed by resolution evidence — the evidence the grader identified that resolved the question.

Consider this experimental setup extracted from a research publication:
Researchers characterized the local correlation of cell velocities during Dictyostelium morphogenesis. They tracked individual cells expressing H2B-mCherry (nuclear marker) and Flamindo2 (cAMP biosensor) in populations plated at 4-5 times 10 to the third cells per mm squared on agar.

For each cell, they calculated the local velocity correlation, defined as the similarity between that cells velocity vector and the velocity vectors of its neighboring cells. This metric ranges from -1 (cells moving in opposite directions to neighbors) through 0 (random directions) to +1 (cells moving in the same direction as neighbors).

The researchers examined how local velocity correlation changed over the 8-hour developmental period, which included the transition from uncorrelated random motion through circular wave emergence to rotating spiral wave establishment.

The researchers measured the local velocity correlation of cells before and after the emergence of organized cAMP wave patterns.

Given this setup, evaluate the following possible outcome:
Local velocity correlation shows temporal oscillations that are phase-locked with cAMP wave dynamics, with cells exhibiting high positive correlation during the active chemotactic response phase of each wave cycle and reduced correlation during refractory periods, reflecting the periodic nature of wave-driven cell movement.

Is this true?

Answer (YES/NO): NO